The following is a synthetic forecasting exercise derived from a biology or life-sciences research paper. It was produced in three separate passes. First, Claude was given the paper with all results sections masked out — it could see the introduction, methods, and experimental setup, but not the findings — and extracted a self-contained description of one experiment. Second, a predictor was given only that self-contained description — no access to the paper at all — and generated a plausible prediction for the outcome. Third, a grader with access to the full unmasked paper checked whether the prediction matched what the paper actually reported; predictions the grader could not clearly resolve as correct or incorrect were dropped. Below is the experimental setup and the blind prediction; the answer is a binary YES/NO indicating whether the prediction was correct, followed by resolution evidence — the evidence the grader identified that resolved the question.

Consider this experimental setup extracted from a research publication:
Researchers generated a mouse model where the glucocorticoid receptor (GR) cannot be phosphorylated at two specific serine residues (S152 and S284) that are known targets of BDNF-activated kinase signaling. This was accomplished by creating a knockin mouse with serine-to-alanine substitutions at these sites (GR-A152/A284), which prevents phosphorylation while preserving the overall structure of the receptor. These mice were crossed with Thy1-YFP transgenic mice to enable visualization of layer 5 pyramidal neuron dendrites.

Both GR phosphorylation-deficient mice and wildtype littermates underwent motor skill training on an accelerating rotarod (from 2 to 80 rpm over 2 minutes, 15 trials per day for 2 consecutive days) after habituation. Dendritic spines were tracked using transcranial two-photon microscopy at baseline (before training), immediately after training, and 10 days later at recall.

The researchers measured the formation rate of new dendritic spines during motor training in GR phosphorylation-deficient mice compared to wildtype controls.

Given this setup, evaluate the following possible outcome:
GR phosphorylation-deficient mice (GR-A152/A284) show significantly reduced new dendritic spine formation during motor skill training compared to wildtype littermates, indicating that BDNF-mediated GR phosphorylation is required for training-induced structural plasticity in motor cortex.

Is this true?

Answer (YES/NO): YES